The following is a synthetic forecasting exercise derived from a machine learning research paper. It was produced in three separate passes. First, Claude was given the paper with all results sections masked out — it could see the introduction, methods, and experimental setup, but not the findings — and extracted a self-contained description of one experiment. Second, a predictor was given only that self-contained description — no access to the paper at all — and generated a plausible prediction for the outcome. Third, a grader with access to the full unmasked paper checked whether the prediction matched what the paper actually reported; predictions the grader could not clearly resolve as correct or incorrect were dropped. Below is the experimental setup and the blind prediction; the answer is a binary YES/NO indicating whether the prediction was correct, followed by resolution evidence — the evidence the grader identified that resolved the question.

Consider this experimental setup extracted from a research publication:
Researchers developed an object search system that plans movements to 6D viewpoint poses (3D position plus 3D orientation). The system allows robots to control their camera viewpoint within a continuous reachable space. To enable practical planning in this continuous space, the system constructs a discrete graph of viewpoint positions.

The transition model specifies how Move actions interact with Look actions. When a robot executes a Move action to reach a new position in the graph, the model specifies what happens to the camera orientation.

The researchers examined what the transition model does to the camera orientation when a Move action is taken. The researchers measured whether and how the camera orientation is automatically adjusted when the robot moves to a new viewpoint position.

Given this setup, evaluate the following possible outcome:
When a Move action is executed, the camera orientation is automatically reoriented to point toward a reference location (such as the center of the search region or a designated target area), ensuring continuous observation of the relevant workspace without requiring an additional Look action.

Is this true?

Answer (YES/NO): NO